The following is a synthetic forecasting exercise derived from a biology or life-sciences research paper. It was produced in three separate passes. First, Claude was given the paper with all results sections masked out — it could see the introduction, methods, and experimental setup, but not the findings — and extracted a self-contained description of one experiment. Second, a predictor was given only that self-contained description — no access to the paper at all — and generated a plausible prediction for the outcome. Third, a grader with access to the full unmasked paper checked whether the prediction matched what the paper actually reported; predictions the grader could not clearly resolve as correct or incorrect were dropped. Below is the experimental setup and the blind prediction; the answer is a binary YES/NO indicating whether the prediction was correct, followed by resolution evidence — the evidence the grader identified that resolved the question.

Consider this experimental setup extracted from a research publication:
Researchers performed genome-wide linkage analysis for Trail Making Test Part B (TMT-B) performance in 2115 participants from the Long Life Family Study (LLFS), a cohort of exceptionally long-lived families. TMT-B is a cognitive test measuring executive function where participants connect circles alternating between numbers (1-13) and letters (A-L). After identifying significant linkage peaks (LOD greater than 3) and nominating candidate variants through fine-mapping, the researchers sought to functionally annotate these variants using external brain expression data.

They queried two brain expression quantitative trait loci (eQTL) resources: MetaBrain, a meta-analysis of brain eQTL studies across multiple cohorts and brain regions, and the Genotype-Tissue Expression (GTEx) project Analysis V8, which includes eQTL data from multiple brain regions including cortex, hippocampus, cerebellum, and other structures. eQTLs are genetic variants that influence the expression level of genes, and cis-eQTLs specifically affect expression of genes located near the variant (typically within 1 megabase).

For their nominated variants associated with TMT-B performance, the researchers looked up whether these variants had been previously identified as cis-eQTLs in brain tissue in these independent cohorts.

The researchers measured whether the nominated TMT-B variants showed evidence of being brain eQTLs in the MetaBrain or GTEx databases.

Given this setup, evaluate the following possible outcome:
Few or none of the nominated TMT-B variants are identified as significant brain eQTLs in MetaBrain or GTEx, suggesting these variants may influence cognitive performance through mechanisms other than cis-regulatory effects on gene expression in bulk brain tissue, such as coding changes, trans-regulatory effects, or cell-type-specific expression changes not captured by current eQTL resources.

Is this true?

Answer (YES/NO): NO